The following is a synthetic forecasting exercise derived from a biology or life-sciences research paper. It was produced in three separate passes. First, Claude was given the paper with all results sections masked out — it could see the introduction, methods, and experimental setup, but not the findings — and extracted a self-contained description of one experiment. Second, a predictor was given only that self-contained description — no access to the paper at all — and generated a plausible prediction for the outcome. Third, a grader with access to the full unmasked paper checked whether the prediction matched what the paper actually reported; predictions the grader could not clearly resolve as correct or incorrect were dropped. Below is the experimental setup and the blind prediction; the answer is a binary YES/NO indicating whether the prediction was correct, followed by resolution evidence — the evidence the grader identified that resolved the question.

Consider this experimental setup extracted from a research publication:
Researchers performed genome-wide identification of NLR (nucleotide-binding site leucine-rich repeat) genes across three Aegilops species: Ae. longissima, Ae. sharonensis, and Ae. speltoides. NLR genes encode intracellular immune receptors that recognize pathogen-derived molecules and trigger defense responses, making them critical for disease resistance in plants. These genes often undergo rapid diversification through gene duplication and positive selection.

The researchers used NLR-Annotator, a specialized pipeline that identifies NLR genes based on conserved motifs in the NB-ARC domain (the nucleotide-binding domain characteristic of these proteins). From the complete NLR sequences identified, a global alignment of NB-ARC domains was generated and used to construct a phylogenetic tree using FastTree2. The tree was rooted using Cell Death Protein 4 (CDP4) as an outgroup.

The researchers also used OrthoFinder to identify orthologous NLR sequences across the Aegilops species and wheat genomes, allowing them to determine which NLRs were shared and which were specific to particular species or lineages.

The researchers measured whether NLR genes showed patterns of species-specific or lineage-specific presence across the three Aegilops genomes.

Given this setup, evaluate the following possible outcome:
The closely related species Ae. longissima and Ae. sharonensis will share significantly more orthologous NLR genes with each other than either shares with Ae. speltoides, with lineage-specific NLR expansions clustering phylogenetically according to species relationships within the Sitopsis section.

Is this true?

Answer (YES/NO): YES